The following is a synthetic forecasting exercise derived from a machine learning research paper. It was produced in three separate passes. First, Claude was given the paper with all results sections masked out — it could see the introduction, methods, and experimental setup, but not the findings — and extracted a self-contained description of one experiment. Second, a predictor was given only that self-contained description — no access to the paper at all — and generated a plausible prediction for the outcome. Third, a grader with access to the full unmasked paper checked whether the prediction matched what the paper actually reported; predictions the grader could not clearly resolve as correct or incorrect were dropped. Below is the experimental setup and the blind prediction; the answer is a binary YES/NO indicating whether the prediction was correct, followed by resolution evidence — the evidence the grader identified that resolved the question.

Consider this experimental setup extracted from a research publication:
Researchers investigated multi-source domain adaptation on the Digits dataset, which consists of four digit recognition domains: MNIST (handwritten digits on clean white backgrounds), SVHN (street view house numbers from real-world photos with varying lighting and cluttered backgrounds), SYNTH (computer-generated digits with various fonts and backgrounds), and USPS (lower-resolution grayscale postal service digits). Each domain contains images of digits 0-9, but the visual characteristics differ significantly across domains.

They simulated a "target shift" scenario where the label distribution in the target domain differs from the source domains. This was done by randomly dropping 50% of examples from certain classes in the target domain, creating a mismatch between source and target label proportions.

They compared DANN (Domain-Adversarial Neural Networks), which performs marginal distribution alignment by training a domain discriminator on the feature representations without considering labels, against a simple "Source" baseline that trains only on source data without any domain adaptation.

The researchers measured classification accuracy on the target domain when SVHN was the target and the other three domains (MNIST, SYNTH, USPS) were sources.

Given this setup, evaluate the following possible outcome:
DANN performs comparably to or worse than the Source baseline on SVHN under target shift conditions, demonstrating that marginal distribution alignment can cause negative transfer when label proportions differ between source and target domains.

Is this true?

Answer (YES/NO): NO